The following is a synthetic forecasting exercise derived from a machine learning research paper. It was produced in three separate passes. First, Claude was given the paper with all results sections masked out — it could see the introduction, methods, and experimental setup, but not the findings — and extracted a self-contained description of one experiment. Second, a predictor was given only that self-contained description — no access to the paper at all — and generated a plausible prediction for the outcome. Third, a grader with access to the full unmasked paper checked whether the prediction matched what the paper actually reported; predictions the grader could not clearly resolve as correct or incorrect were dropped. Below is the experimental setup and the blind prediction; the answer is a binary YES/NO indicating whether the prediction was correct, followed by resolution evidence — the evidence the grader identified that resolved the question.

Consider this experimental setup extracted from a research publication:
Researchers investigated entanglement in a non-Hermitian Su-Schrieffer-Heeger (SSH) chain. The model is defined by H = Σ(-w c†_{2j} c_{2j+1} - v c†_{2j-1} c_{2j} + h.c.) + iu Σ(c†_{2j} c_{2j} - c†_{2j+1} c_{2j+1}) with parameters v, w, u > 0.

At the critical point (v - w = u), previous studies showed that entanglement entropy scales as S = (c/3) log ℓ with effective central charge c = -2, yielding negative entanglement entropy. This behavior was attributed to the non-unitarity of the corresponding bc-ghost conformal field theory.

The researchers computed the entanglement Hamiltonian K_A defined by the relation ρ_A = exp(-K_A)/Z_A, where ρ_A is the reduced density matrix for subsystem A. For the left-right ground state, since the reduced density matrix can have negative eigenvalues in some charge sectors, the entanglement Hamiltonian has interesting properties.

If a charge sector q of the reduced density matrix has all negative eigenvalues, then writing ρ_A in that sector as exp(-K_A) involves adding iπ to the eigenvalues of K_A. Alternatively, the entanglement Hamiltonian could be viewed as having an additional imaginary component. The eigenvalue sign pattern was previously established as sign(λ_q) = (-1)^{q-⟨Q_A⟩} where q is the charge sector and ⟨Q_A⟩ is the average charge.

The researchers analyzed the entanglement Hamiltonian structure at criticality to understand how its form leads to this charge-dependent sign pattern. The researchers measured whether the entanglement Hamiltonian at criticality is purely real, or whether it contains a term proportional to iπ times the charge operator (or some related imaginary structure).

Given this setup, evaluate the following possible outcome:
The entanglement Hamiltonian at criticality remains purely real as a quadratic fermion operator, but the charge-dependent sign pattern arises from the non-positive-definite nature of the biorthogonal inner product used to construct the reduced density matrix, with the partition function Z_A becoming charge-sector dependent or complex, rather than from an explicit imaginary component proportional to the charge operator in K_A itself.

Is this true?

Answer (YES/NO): NO